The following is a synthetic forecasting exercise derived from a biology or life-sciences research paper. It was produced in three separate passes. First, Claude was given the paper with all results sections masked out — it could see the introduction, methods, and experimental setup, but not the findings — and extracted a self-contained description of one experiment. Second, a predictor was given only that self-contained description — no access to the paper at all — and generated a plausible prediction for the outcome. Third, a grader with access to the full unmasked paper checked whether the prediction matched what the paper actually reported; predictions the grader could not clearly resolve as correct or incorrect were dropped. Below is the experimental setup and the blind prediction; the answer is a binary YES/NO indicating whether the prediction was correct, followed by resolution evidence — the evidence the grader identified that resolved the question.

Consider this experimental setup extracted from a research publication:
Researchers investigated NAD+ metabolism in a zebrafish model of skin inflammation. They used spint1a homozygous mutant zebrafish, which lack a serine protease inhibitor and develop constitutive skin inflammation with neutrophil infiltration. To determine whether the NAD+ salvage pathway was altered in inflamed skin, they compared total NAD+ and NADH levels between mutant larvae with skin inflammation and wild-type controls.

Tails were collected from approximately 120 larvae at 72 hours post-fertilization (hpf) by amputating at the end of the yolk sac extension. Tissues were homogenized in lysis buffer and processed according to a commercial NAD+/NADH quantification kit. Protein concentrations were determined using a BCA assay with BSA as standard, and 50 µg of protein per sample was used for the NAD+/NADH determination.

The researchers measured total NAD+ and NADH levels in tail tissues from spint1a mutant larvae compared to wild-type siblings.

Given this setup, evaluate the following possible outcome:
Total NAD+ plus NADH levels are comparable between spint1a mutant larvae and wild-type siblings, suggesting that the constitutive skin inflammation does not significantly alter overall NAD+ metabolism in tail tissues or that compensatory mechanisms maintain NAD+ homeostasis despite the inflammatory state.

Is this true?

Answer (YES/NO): YES